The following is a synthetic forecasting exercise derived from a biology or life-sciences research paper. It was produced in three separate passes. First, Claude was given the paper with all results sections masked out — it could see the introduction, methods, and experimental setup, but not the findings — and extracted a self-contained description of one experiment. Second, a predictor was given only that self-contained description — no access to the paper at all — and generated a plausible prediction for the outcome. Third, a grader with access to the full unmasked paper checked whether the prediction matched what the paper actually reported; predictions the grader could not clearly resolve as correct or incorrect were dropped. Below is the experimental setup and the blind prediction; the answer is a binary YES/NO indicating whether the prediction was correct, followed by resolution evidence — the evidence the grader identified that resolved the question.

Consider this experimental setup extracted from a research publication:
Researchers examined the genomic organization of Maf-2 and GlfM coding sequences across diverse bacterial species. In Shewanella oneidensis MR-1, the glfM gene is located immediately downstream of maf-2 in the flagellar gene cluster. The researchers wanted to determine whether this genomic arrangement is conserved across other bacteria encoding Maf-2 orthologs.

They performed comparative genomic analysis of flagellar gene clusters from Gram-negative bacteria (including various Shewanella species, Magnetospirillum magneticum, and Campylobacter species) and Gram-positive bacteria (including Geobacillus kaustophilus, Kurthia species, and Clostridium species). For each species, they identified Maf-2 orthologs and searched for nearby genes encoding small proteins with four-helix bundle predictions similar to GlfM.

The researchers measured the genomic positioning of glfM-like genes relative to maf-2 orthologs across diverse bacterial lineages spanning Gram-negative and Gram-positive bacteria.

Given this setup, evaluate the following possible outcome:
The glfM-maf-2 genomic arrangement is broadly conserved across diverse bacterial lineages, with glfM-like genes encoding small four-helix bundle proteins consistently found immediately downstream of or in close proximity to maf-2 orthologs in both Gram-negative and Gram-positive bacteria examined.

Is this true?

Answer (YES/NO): YES